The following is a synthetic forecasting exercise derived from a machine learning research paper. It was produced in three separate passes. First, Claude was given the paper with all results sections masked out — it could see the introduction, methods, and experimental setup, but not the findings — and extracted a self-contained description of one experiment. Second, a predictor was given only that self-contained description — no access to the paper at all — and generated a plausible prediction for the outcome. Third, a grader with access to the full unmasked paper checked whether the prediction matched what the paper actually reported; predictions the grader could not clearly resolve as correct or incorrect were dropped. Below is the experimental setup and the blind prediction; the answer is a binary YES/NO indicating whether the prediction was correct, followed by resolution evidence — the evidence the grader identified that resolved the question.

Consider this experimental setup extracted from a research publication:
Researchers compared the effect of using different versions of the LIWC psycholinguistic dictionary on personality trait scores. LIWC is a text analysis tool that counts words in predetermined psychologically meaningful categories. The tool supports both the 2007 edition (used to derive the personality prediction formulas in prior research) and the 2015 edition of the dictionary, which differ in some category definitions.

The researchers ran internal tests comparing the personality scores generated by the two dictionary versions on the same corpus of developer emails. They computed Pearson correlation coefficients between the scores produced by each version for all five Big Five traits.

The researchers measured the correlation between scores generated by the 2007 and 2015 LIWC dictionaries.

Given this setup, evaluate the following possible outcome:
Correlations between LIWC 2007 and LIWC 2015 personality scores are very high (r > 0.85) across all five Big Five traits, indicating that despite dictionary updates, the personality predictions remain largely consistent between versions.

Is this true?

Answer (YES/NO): YES